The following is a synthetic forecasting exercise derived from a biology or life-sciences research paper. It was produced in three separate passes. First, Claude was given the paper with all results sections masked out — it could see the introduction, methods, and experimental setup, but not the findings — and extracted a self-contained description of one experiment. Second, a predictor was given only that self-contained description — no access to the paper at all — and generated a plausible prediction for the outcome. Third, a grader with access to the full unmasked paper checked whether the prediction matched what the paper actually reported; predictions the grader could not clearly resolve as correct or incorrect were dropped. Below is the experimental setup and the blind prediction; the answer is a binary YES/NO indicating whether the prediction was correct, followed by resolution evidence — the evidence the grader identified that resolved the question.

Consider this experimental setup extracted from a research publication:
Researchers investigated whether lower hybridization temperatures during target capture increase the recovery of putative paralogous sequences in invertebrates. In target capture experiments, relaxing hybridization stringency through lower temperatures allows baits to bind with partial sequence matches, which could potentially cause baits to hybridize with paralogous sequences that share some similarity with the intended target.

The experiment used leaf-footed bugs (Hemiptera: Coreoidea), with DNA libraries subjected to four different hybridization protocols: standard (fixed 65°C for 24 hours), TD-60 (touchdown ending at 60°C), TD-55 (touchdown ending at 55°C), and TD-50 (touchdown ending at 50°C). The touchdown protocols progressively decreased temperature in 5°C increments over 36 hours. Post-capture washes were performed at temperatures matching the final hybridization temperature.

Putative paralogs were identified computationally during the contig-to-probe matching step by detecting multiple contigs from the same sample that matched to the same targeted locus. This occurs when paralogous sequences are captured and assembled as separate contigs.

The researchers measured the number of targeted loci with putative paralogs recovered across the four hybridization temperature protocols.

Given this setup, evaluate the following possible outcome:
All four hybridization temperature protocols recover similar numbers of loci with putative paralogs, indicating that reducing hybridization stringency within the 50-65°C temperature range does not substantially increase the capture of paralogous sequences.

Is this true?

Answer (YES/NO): NO